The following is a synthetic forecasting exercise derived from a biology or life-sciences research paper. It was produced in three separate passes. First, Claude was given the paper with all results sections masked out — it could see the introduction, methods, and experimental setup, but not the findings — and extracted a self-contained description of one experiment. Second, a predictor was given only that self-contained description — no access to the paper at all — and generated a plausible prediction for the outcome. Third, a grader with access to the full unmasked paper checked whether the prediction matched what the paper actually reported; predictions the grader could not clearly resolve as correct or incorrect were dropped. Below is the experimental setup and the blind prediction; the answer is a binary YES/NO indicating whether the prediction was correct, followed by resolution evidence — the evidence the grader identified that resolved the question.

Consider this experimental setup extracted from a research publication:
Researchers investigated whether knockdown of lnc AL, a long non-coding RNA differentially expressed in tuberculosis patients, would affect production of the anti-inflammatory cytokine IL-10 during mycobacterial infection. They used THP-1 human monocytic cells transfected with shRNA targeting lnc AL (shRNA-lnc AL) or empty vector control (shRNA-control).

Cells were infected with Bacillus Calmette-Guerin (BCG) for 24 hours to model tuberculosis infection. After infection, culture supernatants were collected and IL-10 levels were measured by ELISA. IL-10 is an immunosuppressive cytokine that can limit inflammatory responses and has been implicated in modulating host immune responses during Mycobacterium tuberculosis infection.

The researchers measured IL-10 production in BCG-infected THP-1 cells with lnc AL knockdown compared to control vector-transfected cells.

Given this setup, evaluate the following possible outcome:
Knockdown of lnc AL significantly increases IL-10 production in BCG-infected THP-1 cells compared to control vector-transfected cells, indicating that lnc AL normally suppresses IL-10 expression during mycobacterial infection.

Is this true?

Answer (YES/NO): NO